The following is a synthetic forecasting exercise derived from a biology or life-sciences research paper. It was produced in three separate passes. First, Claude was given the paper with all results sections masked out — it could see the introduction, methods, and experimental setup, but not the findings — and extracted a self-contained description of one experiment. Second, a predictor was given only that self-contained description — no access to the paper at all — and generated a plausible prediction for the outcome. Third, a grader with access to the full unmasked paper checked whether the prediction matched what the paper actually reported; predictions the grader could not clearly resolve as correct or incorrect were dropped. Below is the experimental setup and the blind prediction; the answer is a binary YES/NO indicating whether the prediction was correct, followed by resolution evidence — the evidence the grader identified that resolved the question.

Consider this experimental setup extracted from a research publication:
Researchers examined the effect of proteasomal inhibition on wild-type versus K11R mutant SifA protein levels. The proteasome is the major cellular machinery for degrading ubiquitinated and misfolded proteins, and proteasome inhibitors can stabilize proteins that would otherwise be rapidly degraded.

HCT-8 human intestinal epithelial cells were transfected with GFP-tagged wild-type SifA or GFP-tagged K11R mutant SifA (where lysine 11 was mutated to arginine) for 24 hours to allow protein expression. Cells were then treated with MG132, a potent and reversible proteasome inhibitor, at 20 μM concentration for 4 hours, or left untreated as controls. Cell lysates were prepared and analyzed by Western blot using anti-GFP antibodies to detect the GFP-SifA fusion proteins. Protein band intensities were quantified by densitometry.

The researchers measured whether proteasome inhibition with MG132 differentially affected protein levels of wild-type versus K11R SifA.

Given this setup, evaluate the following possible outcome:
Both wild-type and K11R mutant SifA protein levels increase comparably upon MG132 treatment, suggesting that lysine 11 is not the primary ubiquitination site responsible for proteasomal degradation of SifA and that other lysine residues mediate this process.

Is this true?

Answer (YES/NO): NO